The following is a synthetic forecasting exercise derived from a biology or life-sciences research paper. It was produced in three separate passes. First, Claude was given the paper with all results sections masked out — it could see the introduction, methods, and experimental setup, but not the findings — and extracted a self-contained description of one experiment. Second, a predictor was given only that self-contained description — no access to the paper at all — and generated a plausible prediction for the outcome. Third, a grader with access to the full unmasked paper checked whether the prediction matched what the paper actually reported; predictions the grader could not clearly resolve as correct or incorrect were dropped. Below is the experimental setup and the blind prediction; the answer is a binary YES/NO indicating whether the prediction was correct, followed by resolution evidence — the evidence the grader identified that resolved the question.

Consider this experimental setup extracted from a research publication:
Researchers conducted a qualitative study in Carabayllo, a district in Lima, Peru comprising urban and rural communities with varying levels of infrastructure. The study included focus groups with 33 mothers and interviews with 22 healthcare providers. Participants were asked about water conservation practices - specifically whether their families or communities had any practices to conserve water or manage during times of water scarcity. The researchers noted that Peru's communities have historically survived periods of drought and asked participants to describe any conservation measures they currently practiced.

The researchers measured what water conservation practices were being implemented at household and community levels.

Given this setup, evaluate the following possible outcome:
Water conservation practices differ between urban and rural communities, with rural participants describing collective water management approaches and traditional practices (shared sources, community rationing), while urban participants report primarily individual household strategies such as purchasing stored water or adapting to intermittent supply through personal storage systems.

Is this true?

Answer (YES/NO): NO